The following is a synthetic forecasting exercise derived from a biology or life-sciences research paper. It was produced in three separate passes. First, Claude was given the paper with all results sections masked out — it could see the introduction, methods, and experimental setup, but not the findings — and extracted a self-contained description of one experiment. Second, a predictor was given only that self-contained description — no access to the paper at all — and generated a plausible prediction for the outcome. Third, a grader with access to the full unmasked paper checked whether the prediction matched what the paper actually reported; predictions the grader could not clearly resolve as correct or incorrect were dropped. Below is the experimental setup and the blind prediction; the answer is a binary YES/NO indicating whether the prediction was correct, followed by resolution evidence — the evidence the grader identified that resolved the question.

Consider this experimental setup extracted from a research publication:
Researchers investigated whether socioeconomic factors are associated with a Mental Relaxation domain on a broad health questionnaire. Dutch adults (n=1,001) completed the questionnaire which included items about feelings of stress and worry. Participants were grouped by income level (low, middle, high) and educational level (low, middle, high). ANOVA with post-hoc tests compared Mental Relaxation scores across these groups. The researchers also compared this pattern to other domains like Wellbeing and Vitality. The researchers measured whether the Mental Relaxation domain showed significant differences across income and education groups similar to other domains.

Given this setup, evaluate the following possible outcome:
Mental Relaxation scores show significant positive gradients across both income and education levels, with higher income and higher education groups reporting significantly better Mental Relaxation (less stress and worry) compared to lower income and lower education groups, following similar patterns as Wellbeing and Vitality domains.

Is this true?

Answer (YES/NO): NO